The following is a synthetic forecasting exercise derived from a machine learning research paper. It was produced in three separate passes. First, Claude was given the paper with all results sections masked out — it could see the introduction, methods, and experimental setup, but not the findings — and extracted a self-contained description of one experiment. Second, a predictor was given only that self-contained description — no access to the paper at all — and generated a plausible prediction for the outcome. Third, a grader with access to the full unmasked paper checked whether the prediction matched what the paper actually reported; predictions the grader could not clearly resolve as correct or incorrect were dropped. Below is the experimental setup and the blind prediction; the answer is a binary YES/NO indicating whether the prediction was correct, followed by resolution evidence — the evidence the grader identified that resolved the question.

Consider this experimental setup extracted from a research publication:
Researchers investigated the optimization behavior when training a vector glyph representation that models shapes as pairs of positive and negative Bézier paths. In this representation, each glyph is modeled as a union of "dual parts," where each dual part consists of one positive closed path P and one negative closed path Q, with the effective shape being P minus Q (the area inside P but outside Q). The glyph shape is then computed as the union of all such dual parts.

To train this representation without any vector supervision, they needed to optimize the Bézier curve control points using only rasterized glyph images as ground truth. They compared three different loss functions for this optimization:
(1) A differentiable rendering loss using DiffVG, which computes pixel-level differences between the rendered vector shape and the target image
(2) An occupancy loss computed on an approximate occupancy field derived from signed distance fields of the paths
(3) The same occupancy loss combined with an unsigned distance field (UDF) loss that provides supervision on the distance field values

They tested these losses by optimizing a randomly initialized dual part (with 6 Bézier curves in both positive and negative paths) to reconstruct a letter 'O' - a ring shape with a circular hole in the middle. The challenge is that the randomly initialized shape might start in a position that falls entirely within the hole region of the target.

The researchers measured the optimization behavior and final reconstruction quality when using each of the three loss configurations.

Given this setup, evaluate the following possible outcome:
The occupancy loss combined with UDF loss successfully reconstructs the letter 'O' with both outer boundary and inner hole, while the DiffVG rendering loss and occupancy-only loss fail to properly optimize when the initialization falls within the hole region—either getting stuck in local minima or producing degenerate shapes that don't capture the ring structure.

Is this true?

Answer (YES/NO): YES